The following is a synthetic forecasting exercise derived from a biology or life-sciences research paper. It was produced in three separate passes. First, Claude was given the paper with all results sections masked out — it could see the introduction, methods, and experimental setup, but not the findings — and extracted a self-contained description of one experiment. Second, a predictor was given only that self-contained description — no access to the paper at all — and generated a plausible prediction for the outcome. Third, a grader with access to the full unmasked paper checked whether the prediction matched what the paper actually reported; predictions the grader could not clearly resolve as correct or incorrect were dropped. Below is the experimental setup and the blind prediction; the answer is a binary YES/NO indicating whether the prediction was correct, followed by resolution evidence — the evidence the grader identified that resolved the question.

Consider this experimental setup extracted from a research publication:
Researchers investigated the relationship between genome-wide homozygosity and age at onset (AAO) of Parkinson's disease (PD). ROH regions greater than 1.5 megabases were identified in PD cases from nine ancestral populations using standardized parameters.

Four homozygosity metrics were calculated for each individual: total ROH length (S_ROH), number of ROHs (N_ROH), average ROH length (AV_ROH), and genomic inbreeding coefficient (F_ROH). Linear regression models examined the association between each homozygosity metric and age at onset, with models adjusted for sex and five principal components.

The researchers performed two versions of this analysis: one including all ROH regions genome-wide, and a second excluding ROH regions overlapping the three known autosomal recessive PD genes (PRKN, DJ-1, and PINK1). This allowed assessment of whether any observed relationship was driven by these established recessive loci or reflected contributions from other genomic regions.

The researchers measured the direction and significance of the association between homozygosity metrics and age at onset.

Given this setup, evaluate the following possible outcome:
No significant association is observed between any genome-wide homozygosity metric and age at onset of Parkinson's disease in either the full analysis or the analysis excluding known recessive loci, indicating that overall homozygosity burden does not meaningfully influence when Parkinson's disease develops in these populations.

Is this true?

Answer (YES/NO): NO